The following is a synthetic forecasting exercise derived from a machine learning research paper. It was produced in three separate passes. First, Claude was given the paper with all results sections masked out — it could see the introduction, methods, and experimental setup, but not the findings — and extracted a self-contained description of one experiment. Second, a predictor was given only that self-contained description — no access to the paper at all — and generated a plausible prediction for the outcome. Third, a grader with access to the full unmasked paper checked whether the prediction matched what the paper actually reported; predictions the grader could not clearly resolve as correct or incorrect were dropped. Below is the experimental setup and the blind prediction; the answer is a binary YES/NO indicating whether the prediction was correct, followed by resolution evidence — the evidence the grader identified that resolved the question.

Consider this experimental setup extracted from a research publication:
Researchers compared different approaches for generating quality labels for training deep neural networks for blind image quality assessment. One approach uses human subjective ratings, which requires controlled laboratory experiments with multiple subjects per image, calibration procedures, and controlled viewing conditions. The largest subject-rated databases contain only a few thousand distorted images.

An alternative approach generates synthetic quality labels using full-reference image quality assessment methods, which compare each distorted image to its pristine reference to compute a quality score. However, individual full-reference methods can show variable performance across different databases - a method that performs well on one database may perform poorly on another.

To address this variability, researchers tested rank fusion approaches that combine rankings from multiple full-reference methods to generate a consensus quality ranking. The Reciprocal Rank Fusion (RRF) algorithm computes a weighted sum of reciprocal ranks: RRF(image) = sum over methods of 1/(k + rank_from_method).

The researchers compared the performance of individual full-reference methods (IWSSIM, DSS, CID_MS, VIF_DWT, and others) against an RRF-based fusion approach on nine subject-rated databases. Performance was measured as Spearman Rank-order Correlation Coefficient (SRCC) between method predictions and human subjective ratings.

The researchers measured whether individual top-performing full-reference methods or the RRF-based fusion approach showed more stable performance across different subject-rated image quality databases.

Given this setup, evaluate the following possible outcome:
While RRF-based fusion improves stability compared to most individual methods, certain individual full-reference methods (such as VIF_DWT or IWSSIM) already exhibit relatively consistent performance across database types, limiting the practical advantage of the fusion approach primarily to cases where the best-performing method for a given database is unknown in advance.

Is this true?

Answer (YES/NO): NO